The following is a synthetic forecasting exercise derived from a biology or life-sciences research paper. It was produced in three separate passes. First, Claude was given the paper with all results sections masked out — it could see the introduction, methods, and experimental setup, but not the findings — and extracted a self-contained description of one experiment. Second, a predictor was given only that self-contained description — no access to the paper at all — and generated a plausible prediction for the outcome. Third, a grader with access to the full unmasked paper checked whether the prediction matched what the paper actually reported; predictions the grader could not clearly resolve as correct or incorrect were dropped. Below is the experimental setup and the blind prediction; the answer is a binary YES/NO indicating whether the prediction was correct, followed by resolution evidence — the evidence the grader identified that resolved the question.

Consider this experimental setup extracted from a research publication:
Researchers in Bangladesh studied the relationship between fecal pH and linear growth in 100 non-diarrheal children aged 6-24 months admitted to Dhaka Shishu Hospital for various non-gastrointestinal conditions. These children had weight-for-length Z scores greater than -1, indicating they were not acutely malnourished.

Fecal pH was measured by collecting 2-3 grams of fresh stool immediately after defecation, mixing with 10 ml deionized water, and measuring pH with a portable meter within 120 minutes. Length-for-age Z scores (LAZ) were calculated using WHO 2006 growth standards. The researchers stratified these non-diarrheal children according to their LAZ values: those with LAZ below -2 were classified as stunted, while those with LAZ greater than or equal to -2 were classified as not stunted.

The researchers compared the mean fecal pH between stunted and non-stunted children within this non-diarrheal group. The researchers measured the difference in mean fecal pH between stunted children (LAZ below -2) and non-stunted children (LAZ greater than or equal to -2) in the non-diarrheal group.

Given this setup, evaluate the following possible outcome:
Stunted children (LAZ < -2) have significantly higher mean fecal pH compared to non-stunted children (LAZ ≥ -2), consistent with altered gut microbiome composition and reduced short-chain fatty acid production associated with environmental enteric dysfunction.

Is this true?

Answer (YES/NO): YES